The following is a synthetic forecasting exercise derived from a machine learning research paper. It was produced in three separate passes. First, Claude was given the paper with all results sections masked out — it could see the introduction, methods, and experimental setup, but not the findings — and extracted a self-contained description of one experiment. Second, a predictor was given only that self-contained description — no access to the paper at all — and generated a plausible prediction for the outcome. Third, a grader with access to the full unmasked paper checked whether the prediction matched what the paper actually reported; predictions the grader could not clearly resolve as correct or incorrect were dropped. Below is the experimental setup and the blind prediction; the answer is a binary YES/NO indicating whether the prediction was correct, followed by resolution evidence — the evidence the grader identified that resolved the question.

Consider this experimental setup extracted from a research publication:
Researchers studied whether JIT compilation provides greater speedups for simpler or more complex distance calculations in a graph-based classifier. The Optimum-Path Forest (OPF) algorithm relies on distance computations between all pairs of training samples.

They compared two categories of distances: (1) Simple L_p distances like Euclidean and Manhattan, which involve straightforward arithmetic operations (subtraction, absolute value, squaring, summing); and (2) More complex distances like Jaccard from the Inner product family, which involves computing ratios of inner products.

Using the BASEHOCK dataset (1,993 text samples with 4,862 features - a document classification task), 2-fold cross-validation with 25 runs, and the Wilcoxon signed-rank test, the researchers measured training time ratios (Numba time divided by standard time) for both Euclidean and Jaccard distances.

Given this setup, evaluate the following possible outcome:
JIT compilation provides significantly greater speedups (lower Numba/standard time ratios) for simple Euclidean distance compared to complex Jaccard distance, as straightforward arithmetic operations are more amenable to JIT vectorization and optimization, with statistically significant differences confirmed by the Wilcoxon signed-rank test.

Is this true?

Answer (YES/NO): NO